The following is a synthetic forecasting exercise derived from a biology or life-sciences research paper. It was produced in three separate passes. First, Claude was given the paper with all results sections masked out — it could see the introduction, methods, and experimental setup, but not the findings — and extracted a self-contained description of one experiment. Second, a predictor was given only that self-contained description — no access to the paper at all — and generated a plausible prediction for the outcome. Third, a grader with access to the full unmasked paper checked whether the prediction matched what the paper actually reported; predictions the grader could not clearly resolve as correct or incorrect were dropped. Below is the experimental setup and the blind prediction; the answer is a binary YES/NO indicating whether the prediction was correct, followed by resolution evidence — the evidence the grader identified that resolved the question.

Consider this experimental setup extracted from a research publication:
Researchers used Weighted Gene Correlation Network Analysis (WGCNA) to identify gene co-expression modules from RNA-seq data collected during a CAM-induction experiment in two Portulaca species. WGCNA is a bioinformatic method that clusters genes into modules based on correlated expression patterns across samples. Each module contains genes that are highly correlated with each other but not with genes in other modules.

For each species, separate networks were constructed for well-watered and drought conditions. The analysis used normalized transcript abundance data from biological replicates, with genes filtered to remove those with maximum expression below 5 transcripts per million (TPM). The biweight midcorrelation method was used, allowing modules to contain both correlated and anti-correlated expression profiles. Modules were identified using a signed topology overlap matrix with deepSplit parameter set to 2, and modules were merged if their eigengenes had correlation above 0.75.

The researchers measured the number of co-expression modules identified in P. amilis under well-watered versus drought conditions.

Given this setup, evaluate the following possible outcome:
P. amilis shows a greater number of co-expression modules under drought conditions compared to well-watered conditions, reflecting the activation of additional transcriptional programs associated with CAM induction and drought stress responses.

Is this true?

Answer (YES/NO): NO